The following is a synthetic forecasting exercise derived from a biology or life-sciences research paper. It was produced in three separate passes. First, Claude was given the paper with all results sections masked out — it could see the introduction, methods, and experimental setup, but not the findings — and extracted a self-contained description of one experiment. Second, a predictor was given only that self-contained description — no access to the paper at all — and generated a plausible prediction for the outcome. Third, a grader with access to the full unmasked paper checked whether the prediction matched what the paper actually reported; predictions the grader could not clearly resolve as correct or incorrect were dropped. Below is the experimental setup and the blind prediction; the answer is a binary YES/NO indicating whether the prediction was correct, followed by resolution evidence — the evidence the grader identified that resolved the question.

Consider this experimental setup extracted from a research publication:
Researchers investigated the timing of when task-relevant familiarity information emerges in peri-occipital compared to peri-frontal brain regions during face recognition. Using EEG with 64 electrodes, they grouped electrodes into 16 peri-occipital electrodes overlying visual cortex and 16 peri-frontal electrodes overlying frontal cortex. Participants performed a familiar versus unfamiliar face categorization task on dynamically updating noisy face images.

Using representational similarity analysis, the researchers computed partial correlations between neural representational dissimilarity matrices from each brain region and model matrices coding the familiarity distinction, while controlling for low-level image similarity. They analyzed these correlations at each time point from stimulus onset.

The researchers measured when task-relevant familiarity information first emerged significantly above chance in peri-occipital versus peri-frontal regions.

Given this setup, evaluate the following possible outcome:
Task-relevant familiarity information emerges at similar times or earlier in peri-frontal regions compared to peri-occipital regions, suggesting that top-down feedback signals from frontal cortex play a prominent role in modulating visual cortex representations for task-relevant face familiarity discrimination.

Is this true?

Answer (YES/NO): NO